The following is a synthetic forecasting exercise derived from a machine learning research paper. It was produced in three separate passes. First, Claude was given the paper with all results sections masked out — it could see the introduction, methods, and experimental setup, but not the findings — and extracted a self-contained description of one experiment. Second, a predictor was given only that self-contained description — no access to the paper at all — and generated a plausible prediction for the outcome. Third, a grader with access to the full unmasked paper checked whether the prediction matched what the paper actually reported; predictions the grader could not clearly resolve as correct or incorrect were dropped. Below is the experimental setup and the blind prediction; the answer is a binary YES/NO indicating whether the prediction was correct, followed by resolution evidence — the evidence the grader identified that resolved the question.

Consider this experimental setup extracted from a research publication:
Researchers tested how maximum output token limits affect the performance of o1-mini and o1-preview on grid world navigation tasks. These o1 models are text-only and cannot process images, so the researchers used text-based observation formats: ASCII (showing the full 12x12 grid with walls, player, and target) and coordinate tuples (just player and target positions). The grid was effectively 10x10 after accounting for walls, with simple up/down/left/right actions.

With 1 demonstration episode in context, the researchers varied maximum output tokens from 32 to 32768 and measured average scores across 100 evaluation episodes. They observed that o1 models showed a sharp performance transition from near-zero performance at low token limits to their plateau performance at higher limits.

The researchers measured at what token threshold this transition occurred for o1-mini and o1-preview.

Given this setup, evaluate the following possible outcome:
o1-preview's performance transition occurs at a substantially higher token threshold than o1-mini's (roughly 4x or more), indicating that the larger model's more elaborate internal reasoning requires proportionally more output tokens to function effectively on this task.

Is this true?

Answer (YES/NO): NO